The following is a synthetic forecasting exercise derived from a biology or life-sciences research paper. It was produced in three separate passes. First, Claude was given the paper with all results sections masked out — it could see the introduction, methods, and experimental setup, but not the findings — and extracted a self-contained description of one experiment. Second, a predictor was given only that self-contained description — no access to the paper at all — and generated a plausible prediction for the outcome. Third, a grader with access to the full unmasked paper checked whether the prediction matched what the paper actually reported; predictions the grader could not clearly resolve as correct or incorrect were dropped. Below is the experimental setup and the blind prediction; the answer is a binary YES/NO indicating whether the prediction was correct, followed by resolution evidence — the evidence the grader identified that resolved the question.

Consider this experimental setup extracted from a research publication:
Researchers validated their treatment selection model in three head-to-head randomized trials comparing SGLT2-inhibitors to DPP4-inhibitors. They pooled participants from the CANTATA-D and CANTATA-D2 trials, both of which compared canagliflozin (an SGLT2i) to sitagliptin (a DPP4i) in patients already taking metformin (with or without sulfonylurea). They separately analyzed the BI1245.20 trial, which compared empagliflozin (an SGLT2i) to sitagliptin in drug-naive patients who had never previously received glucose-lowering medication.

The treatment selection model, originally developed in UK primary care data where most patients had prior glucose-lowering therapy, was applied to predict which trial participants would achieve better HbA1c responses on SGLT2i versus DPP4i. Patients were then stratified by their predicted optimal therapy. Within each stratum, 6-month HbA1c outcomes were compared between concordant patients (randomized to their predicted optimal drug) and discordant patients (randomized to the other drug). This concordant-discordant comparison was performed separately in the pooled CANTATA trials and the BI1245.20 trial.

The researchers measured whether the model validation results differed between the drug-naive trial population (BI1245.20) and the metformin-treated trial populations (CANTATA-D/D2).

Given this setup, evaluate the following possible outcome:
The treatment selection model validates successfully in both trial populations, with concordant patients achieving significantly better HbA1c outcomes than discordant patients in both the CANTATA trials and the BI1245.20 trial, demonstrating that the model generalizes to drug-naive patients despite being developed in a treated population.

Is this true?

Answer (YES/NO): YES